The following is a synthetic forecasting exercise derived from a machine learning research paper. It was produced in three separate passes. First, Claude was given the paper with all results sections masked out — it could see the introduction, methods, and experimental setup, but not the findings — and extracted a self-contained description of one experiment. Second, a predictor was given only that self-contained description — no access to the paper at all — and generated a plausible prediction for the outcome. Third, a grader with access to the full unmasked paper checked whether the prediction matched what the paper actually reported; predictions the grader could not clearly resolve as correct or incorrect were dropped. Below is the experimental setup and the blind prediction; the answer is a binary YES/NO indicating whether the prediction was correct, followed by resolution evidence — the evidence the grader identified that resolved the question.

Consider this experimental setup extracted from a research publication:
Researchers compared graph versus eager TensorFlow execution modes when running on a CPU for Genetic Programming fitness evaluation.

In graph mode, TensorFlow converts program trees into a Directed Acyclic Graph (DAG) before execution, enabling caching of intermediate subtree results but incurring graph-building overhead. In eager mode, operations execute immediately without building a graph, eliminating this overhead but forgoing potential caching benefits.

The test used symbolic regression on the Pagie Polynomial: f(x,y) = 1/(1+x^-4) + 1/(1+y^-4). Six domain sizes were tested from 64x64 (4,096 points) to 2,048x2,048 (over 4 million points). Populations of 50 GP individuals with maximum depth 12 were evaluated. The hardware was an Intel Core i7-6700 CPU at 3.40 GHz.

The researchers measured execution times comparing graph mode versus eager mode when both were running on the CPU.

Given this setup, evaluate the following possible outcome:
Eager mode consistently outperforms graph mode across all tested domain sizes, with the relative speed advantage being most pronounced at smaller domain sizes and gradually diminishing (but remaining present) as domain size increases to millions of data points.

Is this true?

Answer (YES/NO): YES